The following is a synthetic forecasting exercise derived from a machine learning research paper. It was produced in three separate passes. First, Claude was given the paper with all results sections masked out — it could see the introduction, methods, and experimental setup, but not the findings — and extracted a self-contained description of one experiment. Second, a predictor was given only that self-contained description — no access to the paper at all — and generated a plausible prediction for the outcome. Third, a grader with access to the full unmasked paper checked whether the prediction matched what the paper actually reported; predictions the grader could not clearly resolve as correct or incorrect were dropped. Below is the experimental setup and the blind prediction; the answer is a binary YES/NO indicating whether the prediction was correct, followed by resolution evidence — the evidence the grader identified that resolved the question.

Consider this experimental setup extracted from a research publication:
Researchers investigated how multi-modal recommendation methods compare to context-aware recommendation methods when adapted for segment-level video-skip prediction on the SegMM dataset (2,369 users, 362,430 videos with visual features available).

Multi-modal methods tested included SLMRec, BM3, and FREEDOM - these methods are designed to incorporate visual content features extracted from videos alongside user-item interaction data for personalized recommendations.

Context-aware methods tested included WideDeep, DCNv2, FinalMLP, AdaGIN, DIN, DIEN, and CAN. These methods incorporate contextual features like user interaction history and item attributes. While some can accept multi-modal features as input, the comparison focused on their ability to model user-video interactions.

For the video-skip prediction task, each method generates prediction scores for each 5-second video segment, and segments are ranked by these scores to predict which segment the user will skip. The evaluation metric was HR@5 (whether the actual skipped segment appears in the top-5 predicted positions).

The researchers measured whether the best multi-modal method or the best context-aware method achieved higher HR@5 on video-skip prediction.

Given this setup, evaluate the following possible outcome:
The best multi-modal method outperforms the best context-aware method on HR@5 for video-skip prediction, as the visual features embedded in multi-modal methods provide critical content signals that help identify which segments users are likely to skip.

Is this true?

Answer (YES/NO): NO